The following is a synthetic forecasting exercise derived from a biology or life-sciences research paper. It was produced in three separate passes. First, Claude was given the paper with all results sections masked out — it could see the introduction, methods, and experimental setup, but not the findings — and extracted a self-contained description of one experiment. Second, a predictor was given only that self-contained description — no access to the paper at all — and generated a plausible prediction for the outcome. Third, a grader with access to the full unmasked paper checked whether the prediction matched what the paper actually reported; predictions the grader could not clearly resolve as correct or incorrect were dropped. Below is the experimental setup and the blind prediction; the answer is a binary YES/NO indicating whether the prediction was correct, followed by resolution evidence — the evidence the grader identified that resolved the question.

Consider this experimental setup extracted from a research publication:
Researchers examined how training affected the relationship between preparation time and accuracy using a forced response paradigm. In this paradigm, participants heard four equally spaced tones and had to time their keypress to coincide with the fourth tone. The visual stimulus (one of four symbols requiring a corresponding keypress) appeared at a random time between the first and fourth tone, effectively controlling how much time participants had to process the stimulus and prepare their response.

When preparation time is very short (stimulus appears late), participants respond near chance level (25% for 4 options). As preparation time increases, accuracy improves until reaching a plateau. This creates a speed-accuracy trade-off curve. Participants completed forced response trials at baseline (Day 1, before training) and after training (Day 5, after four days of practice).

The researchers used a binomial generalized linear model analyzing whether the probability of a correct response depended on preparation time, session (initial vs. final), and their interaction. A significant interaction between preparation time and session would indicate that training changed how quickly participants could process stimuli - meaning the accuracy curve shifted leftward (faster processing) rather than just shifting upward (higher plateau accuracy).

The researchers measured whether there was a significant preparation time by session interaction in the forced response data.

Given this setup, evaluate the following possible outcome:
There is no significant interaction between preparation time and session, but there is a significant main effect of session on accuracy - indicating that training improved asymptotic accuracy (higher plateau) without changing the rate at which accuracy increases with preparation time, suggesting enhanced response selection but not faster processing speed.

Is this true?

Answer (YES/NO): NO